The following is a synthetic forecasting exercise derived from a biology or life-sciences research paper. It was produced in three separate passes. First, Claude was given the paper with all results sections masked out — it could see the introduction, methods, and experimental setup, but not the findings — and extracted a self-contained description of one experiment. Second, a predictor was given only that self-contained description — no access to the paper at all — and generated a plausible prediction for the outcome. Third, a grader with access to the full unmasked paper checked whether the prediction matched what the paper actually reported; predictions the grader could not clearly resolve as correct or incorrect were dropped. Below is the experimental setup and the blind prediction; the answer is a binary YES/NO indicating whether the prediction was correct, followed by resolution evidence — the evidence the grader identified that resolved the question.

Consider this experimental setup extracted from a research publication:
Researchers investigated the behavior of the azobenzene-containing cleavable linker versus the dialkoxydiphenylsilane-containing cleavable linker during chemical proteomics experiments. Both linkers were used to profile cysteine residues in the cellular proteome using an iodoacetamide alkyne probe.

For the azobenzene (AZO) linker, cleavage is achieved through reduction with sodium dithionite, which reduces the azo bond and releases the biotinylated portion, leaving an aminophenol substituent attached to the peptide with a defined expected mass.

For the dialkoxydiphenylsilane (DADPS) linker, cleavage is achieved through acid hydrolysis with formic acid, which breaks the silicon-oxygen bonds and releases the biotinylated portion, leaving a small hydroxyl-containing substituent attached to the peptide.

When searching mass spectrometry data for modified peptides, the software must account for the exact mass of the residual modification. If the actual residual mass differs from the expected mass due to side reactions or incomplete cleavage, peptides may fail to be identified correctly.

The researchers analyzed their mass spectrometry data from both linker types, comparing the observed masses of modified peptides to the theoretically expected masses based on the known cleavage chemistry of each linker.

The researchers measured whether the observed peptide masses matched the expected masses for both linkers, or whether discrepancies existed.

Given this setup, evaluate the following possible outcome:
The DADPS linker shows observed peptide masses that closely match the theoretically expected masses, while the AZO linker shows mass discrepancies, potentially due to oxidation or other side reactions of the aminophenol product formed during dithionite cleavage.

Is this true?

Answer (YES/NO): YES